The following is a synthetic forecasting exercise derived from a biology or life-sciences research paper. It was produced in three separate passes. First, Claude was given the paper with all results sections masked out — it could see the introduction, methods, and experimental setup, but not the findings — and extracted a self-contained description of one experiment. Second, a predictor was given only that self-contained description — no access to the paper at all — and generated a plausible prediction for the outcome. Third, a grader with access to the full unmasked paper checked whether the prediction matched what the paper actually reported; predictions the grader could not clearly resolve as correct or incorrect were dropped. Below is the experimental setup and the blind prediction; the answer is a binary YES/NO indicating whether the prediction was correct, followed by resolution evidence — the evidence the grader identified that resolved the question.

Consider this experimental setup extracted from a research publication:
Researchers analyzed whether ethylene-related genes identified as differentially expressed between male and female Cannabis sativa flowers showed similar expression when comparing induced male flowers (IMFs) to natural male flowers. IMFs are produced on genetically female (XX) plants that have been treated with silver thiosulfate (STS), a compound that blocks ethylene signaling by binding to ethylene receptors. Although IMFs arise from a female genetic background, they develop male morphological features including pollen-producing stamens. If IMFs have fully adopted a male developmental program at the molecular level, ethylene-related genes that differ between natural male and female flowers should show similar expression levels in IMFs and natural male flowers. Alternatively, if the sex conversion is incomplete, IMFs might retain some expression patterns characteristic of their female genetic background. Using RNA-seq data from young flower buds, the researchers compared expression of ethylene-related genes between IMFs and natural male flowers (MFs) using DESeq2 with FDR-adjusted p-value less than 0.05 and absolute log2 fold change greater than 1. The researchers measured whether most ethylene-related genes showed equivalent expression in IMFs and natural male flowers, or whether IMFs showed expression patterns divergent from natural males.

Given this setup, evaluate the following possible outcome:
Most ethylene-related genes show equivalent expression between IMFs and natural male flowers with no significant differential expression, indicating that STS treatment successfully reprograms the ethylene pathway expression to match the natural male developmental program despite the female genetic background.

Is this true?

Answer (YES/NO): NO